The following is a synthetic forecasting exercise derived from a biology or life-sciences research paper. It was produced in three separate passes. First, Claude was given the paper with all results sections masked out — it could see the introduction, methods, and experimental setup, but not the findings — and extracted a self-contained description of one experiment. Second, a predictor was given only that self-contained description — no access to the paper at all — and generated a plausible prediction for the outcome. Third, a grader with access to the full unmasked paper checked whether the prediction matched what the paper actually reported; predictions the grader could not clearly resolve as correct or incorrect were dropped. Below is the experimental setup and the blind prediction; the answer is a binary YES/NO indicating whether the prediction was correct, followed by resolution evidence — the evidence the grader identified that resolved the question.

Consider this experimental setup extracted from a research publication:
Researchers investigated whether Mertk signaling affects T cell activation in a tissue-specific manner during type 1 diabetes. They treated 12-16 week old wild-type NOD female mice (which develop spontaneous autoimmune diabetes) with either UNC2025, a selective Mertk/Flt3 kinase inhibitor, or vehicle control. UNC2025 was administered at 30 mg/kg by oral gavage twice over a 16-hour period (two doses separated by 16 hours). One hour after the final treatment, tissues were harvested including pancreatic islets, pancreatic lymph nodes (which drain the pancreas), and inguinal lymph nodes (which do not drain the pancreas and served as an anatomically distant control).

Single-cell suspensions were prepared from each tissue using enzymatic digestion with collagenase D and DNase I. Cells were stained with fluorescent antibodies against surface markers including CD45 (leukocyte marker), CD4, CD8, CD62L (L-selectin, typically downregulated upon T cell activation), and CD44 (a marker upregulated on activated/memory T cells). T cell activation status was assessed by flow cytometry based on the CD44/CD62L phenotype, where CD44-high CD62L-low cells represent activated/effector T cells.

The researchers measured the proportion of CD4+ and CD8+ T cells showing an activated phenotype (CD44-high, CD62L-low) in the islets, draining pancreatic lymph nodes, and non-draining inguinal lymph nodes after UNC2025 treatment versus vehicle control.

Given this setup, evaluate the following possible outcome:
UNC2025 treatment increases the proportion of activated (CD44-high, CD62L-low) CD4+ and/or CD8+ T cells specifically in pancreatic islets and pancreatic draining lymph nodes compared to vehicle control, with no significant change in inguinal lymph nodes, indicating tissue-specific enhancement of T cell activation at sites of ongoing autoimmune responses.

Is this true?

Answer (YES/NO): NO